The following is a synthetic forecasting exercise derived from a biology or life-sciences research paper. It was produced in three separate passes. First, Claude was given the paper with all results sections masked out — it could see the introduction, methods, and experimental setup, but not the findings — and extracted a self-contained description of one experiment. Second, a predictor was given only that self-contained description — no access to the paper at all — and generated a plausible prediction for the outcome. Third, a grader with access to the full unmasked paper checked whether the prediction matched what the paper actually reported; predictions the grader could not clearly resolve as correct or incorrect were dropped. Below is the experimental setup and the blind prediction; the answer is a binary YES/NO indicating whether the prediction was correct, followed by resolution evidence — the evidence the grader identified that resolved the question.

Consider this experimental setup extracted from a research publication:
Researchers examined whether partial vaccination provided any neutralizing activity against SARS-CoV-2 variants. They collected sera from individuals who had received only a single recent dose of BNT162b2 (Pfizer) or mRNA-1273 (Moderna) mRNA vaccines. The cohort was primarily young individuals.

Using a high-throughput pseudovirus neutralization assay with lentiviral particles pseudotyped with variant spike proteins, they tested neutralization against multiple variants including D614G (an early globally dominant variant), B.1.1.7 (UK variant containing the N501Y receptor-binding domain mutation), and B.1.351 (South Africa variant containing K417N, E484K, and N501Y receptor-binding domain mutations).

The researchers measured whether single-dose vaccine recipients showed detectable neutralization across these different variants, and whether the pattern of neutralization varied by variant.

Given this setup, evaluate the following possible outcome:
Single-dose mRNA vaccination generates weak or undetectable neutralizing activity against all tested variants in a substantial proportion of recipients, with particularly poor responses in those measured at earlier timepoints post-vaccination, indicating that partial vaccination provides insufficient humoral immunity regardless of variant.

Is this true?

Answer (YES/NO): NO